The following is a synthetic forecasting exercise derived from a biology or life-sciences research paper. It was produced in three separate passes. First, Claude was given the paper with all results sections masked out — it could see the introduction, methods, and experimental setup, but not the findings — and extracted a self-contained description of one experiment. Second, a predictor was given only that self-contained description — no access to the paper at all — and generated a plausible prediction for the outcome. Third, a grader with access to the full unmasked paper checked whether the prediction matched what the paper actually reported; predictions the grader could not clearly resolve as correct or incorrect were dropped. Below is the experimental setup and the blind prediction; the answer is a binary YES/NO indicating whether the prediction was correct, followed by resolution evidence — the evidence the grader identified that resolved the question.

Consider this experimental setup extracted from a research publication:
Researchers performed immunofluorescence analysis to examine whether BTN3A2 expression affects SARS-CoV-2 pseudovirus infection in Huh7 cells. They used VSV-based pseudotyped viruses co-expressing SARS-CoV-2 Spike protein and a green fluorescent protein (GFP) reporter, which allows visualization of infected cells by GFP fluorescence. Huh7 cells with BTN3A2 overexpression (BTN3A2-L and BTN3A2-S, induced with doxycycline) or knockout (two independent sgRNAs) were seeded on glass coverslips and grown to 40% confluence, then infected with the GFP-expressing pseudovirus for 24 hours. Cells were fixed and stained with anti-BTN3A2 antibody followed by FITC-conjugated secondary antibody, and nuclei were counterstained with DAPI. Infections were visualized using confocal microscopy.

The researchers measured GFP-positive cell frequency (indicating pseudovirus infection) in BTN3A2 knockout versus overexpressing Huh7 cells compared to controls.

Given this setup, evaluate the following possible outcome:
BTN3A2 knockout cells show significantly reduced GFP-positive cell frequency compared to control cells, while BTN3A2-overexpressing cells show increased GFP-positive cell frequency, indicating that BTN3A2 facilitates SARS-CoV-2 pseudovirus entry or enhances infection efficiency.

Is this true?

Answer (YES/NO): NO